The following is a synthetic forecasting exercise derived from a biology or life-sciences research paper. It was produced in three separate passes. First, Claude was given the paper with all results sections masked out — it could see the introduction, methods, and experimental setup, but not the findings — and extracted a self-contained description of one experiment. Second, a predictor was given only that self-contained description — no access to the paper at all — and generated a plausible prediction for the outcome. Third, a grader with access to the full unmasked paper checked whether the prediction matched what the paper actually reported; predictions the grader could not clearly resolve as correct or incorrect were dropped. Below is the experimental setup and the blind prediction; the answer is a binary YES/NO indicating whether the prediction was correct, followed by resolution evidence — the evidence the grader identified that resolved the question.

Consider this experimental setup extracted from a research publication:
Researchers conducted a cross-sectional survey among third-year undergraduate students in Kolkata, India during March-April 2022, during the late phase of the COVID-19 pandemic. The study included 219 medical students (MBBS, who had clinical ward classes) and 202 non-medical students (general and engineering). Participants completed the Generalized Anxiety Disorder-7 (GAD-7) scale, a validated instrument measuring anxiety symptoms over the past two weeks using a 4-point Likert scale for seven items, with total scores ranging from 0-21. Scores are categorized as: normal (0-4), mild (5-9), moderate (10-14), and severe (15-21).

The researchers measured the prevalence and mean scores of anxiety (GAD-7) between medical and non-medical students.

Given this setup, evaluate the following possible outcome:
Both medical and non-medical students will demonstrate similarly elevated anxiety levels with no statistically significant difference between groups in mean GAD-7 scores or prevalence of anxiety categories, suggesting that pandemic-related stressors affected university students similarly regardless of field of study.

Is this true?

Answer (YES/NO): NO